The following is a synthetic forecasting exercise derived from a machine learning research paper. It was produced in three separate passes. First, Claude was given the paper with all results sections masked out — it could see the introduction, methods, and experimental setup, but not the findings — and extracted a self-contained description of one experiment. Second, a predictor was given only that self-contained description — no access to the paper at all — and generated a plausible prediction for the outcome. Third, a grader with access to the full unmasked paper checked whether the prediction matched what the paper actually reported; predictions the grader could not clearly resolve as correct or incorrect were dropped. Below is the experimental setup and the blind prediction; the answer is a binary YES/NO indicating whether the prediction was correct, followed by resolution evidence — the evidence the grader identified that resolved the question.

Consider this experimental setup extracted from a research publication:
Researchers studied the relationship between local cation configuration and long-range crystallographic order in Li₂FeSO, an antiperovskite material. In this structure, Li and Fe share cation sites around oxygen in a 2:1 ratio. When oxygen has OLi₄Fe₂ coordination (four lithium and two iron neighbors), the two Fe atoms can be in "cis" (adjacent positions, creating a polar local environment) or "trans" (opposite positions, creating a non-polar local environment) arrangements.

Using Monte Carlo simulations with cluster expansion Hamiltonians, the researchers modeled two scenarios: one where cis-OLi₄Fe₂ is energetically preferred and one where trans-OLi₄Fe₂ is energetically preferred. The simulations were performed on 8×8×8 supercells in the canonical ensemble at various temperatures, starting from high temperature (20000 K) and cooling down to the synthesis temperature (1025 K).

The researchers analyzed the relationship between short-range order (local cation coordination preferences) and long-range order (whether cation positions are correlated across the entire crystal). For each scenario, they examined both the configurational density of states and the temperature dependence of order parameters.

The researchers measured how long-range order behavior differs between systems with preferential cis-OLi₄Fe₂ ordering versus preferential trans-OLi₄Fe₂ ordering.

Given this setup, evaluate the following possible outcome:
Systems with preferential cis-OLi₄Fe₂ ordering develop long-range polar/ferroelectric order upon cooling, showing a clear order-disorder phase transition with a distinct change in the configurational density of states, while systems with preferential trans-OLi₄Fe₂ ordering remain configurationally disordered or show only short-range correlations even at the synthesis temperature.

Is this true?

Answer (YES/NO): NO